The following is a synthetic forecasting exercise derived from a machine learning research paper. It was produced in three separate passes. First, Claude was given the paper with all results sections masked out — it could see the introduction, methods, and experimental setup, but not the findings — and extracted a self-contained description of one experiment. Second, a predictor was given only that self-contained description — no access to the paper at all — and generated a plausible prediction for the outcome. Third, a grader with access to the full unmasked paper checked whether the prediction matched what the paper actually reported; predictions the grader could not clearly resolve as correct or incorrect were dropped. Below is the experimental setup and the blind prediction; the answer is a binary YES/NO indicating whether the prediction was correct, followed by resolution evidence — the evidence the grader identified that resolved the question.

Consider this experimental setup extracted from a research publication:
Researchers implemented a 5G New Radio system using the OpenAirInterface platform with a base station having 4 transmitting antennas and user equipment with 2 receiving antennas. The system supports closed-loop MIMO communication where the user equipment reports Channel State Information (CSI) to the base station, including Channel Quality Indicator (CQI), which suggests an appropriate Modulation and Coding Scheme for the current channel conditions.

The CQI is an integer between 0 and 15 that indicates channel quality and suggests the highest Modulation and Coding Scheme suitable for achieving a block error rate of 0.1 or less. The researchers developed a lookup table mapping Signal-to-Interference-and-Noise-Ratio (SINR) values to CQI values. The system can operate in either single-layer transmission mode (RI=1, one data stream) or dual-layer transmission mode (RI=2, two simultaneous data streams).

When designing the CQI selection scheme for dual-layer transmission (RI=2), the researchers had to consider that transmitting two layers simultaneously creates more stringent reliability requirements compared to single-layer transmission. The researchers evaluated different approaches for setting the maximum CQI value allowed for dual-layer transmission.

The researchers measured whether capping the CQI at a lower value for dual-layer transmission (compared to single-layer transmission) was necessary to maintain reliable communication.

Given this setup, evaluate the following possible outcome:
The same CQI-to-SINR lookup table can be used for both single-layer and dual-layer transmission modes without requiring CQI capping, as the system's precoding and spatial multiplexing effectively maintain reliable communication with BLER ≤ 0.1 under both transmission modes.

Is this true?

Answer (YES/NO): NO